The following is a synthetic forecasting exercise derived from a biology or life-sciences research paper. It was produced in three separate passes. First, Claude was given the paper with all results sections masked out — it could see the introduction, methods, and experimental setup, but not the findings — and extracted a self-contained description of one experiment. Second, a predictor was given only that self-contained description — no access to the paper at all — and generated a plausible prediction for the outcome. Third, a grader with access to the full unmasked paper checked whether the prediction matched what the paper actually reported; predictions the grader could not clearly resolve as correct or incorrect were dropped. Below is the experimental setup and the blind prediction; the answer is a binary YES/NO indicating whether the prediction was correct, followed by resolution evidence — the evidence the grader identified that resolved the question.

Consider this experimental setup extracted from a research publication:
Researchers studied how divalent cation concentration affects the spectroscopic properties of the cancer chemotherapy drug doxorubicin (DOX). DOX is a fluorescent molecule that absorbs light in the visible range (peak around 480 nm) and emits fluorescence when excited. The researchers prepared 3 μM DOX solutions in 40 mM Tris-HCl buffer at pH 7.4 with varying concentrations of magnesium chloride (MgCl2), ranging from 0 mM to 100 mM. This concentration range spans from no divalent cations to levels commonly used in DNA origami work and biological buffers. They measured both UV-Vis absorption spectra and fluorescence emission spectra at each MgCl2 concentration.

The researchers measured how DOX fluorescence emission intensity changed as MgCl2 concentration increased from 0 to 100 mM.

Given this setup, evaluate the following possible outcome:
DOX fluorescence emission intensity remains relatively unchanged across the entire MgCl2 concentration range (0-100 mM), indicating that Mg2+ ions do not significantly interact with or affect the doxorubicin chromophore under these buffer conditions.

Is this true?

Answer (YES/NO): NO